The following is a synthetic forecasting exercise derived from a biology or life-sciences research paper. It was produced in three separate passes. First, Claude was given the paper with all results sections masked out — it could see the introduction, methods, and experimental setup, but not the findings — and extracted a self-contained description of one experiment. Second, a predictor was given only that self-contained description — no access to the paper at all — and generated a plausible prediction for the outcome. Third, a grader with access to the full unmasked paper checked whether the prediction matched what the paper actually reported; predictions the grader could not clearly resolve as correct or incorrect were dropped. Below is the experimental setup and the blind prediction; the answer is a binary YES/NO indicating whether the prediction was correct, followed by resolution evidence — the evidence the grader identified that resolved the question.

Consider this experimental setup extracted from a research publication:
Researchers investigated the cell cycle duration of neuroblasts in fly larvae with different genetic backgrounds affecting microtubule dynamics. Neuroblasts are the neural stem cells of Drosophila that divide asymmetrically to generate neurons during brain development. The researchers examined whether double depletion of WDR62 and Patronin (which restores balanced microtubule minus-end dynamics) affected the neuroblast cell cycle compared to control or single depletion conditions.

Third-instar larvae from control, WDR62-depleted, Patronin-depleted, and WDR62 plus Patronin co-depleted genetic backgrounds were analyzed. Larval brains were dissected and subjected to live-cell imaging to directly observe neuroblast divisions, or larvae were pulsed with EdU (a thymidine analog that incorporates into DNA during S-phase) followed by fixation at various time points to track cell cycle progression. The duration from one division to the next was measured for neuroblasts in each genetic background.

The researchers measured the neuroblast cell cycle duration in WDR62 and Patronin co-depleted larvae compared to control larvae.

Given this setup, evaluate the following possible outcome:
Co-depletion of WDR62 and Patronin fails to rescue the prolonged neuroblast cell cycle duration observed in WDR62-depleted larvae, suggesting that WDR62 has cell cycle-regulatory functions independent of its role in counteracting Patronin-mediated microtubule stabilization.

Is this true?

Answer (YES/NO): NO